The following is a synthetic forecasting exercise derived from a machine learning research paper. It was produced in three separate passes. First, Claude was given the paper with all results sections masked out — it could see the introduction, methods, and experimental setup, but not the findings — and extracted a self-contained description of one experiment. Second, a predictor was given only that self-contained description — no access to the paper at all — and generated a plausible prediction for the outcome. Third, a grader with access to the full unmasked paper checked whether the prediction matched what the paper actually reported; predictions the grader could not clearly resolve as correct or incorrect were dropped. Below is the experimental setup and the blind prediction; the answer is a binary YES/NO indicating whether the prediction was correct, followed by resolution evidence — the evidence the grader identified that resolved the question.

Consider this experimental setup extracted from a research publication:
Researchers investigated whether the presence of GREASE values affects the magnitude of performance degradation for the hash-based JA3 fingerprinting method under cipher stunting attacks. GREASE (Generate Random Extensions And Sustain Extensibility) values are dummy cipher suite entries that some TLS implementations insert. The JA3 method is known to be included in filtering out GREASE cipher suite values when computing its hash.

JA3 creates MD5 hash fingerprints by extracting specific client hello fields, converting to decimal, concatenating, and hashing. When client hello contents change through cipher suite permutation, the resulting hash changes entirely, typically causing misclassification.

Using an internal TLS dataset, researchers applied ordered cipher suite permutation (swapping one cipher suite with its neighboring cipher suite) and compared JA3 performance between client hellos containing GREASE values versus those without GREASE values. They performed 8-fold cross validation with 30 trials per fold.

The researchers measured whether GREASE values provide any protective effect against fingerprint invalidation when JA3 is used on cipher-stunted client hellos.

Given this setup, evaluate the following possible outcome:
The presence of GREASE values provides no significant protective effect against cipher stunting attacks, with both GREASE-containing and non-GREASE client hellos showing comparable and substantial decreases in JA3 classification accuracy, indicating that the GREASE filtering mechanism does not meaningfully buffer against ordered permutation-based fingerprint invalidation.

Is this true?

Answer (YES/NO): YES